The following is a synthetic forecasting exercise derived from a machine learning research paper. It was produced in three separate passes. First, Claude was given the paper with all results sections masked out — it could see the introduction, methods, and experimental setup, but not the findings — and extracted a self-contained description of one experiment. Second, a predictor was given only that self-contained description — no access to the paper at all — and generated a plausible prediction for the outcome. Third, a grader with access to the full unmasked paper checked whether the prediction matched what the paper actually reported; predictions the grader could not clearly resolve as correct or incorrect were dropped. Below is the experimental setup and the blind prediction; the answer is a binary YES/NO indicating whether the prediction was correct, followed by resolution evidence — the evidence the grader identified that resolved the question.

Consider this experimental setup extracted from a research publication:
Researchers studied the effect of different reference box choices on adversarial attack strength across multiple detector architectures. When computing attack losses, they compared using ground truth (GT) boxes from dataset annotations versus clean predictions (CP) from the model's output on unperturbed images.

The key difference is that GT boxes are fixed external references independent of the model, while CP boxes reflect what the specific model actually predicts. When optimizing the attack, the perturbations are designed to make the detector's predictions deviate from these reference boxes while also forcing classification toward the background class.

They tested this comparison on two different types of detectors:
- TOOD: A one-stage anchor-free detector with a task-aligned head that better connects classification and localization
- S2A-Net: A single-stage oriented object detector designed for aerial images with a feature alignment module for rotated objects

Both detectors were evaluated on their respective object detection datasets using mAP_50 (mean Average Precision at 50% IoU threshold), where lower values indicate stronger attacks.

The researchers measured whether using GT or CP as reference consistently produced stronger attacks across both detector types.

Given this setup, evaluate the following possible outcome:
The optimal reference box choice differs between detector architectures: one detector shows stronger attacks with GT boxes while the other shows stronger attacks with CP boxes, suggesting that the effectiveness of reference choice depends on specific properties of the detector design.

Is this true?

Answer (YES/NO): NO